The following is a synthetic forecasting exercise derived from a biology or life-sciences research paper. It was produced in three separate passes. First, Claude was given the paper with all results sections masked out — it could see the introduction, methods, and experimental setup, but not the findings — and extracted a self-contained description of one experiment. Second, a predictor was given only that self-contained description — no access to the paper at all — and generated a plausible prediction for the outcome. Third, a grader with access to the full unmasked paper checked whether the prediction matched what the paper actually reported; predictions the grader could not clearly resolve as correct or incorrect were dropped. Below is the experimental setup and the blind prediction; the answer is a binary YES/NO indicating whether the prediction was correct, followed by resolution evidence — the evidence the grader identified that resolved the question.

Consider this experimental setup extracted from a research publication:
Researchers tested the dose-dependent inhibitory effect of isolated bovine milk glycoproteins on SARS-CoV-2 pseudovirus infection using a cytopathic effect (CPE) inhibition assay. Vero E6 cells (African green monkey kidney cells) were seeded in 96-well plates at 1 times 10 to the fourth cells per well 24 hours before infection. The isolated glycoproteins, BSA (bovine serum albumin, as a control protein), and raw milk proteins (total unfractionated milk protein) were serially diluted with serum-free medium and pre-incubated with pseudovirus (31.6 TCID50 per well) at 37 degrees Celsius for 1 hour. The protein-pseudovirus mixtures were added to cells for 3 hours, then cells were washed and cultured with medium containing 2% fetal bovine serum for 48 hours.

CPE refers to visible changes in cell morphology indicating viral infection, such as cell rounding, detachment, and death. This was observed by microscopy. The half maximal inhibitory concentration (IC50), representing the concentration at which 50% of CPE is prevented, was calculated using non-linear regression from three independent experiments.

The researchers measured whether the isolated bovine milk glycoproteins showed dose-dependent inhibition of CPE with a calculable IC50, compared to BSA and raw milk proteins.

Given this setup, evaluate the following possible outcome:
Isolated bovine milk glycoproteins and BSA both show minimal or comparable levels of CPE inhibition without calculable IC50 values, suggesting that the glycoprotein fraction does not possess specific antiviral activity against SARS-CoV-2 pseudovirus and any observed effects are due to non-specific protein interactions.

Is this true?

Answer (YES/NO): NO